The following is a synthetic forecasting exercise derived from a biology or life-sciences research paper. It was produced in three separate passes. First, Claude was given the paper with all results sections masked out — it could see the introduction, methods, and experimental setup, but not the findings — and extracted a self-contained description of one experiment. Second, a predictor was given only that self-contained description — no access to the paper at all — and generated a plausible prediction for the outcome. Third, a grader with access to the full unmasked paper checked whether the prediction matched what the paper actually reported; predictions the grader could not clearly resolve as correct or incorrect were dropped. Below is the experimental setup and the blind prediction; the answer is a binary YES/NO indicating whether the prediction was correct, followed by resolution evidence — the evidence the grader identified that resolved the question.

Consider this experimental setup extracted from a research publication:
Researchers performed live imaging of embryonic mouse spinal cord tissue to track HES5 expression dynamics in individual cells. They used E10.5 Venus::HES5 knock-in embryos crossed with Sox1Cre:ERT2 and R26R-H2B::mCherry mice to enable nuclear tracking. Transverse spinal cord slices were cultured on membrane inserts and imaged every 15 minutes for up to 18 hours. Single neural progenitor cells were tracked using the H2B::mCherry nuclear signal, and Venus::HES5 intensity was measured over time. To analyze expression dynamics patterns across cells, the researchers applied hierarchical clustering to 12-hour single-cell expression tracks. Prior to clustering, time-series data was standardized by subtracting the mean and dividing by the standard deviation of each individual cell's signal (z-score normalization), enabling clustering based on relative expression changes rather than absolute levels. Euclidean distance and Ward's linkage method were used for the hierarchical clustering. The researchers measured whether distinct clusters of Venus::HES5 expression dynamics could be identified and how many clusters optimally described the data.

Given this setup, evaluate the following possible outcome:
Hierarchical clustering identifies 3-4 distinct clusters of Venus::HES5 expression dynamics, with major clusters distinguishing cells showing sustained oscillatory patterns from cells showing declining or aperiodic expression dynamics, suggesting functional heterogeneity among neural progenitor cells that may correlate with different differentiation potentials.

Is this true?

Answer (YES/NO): NO